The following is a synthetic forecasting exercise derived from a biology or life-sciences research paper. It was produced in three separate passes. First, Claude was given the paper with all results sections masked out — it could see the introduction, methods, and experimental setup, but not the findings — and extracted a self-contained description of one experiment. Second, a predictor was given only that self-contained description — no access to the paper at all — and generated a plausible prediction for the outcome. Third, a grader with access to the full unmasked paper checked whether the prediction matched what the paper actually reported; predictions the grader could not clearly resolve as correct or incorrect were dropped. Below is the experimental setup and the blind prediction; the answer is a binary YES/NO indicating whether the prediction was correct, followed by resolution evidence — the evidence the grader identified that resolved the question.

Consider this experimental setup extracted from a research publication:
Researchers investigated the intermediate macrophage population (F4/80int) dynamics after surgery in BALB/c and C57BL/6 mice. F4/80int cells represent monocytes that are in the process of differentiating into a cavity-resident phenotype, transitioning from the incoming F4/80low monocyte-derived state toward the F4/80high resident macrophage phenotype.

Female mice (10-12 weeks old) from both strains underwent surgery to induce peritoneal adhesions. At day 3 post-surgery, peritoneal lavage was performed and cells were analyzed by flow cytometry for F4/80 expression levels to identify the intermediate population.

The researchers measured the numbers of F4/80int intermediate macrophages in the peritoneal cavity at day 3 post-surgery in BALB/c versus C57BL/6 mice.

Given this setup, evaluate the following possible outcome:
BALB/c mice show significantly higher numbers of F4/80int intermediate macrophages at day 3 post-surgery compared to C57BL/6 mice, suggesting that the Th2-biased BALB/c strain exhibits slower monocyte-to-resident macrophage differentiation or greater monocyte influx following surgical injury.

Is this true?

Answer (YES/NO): NO